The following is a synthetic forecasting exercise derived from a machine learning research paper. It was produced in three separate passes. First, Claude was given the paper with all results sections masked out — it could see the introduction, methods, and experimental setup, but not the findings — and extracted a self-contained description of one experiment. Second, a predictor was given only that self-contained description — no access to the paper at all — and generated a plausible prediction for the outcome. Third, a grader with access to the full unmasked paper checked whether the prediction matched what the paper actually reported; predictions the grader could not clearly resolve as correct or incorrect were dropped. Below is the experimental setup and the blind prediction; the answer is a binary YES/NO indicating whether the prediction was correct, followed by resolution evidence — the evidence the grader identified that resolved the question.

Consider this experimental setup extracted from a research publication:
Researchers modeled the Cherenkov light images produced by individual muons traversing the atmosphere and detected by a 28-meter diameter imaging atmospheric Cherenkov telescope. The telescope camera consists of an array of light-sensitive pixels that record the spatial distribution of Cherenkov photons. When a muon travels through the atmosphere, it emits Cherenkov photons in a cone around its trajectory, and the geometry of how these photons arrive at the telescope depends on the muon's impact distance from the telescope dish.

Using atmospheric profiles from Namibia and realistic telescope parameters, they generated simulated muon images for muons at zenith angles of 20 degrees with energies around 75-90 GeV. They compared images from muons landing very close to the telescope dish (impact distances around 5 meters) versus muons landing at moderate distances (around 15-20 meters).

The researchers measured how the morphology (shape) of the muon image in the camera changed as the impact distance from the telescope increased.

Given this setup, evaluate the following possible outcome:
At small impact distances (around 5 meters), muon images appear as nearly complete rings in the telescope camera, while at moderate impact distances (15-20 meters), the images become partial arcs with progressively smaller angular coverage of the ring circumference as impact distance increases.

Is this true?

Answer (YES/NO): YES